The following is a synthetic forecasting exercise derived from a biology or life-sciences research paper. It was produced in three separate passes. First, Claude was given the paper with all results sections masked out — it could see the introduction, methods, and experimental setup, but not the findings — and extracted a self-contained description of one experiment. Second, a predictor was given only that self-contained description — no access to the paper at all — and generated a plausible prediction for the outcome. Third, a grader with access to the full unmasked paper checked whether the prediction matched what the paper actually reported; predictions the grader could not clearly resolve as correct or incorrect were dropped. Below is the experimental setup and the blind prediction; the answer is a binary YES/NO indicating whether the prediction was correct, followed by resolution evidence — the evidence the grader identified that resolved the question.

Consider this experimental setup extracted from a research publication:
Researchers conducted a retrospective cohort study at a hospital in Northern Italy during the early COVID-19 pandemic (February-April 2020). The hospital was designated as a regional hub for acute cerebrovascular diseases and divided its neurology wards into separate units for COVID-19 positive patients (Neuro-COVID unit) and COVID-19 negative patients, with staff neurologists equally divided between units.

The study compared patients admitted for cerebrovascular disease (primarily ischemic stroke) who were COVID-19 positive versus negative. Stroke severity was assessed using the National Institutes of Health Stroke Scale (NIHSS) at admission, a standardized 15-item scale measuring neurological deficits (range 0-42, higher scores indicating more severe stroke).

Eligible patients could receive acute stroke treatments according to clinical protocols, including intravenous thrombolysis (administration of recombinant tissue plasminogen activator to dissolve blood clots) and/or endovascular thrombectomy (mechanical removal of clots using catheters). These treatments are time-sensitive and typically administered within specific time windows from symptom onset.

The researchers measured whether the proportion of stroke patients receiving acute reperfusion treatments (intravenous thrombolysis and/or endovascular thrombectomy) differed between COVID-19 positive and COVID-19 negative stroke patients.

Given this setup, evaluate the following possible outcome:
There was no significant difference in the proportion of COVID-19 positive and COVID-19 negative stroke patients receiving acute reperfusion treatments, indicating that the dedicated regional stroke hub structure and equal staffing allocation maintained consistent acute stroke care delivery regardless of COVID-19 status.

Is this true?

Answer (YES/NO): YES